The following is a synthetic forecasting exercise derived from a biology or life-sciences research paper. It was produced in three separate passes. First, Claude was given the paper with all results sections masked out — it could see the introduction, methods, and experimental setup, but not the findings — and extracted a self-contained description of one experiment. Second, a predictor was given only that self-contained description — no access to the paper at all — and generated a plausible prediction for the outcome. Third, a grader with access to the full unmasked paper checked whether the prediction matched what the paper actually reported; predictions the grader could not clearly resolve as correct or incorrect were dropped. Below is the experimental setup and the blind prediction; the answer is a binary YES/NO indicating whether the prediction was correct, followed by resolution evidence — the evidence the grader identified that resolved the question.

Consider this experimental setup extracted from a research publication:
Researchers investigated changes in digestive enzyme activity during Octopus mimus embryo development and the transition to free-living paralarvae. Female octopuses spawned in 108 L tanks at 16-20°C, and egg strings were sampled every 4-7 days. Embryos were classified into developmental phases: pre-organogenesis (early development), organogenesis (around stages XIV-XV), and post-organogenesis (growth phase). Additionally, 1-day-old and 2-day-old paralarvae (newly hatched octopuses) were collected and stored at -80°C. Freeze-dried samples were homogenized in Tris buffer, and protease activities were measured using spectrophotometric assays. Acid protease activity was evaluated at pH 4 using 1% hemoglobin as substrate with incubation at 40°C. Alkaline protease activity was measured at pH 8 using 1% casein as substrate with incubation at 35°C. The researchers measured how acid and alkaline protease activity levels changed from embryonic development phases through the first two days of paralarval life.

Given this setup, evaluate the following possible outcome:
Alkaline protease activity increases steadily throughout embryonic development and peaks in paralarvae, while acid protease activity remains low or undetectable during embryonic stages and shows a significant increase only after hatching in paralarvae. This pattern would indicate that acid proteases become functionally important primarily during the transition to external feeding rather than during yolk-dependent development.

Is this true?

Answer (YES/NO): NO